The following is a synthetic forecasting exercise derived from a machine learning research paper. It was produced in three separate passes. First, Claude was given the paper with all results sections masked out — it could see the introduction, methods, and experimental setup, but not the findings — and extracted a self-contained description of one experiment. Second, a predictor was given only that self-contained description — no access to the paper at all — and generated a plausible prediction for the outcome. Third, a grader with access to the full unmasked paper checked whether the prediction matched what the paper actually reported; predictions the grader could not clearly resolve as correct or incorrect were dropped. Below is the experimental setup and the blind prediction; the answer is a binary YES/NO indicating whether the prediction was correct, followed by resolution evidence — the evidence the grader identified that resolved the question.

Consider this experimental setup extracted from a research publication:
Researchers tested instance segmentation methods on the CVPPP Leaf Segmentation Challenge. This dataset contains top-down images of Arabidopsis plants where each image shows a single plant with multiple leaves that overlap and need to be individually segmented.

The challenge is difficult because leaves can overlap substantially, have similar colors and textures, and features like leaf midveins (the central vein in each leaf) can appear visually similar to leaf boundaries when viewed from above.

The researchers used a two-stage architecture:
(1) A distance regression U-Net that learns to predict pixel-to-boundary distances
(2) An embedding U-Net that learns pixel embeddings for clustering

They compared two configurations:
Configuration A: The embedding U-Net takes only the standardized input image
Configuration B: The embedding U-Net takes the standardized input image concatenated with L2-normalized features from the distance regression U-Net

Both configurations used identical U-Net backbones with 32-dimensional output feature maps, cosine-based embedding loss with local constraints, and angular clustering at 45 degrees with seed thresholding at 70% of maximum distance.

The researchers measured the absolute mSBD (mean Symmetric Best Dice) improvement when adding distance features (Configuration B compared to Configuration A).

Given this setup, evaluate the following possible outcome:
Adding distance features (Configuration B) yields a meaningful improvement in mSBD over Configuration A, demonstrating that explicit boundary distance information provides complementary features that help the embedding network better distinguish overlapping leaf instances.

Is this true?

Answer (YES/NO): YES